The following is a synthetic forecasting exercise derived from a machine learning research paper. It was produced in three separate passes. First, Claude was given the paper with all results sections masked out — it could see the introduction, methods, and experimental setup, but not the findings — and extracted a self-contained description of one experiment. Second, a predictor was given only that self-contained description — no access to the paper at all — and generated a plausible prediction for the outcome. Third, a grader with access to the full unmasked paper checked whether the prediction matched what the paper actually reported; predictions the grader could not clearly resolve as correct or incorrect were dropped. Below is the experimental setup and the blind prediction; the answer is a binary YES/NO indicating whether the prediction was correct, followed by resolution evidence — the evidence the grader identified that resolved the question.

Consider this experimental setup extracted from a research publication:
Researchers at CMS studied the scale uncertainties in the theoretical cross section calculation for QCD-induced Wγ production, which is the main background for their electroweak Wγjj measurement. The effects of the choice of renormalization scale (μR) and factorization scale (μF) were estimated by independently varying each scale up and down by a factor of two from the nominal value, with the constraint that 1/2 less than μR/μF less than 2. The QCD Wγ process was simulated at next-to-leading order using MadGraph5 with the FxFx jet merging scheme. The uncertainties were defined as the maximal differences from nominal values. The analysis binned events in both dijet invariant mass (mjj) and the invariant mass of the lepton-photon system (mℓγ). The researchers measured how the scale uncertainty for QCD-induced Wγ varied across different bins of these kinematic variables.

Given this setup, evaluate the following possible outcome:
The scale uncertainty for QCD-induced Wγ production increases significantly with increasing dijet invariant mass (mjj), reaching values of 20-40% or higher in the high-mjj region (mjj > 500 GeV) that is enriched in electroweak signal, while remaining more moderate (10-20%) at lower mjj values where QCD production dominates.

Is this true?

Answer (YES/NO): NO